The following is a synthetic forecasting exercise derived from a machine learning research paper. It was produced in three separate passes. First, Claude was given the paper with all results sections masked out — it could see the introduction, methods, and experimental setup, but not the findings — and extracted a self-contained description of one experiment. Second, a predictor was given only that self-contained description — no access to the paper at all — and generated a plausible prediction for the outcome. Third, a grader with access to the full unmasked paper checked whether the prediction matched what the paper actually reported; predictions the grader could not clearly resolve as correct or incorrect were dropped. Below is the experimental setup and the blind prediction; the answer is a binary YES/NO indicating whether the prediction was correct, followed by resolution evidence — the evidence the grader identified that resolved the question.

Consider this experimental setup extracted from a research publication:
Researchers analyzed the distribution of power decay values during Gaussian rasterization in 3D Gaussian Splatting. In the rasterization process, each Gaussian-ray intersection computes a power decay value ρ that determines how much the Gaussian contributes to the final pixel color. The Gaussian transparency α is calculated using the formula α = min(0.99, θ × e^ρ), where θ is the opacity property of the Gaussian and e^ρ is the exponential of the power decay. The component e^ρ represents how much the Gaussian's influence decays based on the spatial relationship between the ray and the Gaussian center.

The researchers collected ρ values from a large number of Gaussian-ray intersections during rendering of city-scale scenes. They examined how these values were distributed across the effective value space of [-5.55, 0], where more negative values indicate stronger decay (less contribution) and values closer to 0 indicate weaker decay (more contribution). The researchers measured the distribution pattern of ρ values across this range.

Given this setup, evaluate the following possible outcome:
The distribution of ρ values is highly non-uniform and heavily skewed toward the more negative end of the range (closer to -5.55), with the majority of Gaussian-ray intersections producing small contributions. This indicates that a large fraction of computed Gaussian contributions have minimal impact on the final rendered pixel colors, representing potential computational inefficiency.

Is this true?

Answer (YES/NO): NO